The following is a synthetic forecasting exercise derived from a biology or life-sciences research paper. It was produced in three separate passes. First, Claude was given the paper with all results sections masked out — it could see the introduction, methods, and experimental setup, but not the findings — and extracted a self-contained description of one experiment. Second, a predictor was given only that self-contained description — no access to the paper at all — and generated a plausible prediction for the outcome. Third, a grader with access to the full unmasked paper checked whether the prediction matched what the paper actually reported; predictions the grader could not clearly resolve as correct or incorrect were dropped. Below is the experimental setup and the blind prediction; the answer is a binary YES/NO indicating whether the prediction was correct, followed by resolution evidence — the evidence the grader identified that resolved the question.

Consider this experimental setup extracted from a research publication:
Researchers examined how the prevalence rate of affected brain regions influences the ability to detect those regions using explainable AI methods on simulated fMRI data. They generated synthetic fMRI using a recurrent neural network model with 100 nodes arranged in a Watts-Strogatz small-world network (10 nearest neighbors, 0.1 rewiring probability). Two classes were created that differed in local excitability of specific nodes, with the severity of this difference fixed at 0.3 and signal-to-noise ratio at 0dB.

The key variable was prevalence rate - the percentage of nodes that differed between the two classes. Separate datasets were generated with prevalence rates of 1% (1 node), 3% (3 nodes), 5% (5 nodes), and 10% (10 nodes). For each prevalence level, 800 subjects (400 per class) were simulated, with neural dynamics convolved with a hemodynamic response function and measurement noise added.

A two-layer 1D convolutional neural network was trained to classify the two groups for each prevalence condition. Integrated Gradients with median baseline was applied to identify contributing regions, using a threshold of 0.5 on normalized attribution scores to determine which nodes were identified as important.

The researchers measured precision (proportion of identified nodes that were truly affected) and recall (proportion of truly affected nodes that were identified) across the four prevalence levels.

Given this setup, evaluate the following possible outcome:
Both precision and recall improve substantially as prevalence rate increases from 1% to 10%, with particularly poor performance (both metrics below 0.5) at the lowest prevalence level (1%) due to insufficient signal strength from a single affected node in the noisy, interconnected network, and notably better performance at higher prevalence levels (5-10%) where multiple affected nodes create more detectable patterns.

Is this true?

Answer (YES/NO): NO